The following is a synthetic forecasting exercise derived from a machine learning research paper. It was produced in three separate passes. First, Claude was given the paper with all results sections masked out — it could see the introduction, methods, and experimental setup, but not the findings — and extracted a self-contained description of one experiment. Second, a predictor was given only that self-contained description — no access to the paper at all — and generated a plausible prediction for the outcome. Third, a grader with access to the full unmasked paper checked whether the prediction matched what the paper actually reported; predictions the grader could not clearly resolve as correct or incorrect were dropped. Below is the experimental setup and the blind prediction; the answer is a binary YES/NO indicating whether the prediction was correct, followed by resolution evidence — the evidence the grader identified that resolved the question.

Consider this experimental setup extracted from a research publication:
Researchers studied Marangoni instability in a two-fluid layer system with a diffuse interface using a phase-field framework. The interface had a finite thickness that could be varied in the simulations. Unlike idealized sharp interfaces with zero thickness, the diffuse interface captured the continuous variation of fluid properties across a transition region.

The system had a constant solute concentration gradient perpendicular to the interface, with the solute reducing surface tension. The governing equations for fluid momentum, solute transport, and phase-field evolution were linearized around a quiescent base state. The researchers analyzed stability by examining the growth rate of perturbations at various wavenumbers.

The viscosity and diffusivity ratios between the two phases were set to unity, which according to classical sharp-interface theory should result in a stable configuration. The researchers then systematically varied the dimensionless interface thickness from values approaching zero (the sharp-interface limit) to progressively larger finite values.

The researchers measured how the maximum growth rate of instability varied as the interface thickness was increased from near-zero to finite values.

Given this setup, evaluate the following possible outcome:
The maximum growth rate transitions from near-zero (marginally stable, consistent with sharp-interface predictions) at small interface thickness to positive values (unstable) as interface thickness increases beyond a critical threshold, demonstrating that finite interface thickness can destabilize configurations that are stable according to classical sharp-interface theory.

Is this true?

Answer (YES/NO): YES